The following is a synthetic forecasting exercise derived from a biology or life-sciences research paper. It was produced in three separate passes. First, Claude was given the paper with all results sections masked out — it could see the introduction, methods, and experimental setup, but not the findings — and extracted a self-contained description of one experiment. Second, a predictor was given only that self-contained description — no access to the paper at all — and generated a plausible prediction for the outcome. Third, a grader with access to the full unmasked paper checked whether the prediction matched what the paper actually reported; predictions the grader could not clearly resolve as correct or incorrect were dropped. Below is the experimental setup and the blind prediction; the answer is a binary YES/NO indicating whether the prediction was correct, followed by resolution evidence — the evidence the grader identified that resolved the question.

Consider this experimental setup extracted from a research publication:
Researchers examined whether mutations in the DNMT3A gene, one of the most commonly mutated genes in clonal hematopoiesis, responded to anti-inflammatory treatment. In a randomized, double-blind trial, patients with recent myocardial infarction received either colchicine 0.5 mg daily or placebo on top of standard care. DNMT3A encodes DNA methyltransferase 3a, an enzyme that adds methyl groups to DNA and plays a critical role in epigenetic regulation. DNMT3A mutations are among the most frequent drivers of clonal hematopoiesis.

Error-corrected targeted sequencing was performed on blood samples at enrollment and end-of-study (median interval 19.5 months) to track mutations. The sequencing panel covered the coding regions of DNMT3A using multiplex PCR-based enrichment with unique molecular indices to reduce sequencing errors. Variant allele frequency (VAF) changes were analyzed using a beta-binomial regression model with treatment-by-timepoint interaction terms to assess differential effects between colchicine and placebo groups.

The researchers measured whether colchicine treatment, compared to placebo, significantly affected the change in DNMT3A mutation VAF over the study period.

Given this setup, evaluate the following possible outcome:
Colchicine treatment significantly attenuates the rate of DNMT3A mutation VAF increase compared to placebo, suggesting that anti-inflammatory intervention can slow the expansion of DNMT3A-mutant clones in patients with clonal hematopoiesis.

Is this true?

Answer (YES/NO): NO